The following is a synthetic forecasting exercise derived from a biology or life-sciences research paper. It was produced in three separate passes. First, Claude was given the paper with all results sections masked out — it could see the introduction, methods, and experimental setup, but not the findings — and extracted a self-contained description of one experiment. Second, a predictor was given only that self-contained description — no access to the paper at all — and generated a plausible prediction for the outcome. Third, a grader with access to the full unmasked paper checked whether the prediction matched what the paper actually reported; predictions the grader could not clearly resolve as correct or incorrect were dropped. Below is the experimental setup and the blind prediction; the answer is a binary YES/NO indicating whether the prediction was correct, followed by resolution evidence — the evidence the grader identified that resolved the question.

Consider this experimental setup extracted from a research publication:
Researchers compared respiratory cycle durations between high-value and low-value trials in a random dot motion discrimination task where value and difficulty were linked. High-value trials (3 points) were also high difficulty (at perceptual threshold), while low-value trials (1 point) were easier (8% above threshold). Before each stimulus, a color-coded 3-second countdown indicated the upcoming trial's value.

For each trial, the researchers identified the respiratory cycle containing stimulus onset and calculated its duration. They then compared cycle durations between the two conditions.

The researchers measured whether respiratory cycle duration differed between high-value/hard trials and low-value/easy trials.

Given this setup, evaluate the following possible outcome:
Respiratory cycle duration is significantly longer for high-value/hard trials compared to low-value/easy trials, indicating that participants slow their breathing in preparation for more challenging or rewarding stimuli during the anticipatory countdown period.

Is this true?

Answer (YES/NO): NO